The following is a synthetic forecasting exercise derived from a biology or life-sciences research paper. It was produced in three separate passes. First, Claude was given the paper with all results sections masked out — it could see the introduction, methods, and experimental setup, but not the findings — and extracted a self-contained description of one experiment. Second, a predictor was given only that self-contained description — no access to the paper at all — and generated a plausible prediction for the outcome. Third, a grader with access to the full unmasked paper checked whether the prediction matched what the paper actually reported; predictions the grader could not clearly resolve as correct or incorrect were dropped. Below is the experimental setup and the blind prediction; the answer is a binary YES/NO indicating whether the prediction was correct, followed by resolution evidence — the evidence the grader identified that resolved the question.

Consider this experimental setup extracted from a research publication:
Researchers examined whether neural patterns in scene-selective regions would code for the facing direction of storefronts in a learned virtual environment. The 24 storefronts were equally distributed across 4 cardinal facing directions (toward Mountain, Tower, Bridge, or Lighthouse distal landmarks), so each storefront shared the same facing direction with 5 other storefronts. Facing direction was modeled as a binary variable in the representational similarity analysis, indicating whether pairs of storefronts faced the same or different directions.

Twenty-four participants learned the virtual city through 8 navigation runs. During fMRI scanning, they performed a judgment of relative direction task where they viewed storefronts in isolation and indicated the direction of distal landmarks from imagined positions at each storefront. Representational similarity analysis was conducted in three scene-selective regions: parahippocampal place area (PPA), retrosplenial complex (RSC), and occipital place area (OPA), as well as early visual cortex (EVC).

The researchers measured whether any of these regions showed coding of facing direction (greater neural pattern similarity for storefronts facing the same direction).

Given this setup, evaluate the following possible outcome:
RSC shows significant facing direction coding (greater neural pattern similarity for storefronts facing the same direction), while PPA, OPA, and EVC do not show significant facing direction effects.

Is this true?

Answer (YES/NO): NO